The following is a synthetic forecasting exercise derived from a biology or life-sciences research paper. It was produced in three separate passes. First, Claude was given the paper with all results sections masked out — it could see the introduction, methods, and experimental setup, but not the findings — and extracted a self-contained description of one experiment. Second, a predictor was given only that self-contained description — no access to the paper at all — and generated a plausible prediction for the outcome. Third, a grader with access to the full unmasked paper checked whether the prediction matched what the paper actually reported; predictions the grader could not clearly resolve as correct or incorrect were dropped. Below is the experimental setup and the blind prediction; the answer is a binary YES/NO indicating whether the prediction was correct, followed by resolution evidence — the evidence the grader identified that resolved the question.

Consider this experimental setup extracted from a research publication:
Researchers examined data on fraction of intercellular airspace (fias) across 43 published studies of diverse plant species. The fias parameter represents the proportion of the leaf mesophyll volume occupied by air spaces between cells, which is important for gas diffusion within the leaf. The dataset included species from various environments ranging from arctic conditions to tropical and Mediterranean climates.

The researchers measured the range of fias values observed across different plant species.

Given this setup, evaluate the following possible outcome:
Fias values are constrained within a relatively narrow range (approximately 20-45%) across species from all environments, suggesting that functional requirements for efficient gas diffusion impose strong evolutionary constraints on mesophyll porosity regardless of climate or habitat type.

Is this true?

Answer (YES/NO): NO